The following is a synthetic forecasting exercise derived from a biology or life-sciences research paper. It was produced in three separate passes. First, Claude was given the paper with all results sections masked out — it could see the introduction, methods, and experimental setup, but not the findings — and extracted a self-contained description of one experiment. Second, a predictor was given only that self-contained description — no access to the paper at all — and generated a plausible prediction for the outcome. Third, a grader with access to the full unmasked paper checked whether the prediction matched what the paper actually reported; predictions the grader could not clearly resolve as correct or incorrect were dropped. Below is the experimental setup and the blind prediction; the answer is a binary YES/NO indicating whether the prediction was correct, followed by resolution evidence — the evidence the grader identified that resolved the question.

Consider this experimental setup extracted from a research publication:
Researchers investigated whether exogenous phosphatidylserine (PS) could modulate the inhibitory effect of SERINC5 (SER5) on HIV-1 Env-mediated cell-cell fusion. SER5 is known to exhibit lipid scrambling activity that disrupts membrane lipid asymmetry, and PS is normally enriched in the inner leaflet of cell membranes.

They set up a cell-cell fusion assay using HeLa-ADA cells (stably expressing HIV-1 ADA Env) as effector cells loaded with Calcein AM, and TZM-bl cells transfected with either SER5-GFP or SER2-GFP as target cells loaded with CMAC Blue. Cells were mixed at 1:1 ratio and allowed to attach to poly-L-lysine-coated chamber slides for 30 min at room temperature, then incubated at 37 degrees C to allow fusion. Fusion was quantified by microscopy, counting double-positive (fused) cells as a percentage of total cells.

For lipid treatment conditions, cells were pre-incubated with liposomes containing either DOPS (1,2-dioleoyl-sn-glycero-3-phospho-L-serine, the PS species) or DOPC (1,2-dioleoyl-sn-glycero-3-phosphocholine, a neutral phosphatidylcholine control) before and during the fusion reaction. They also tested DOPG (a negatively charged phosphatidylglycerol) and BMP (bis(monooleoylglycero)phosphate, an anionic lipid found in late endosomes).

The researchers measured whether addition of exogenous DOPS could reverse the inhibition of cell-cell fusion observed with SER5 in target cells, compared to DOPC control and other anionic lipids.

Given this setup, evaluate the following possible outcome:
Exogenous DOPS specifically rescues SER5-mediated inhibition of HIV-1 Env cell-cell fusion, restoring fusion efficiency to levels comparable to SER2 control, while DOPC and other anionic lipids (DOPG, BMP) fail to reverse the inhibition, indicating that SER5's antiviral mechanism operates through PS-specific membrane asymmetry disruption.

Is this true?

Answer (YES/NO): NO